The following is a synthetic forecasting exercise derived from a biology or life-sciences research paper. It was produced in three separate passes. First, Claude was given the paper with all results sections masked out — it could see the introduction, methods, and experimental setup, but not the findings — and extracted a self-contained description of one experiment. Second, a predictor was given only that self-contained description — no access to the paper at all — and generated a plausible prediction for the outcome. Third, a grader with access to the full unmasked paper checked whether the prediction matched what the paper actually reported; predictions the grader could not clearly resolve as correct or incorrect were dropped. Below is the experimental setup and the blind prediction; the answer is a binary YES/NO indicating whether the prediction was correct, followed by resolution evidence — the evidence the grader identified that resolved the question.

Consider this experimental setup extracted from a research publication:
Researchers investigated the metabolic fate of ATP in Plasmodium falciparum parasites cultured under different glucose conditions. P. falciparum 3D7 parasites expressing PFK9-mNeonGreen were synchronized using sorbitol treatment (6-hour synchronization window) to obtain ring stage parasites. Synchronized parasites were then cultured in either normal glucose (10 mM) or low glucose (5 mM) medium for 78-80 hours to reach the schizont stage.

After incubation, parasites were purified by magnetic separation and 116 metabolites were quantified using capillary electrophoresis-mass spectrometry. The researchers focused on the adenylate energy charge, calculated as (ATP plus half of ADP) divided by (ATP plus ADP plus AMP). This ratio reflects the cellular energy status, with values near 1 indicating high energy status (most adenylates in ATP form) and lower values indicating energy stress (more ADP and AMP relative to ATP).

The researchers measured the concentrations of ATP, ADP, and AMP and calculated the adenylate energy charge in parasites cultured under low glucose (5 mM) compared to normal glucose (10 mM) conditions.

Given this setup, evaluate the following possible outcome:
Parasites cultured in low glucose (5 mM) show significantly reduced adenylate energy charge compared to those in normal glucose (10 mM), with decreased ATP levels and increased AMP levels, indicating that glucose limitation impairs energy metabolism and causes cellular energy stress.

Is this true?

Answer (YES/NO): NO